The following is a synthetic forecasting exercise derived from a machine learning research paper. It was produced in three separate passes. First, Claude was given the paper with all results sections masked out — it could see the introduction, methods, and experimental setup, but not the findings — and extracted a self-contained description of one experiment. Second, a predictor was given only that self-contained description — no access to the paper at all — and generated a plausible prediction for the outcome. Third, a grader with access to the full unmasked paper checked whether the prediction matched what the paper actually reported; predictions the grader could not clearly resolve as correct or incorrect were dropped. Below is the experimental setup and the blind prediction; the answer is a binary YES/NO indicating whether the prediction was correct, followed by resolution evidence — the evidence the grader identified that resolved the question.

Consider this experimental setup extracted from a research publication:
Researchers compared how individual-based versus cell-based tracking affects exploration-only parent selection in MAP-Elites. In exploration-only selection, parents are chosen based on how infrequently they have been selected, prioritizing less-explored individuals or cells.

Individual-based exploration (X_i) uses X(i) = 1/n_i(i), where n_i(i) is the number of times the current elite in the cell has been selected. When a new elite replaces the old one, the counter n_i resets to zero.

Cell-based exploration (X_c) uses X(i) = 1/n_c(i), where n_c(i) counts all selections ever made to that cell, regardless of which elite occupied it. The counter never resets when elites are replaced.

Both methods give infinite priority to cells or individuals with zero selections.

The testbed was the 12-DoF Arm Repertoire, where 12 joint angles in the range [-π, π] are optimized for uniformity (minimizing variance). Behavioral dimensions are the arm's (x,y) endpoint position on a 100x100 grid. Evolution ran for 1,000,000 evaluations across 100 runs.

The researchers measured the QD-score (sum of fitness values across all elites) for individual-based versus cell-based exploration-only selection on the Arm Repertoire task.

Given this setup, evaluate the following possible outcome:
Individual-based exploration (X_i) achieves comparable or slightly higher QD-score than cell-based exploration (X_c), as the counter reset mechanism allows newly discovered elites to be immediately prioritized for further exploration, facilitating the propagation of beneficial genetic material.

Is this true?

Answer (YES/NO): NO